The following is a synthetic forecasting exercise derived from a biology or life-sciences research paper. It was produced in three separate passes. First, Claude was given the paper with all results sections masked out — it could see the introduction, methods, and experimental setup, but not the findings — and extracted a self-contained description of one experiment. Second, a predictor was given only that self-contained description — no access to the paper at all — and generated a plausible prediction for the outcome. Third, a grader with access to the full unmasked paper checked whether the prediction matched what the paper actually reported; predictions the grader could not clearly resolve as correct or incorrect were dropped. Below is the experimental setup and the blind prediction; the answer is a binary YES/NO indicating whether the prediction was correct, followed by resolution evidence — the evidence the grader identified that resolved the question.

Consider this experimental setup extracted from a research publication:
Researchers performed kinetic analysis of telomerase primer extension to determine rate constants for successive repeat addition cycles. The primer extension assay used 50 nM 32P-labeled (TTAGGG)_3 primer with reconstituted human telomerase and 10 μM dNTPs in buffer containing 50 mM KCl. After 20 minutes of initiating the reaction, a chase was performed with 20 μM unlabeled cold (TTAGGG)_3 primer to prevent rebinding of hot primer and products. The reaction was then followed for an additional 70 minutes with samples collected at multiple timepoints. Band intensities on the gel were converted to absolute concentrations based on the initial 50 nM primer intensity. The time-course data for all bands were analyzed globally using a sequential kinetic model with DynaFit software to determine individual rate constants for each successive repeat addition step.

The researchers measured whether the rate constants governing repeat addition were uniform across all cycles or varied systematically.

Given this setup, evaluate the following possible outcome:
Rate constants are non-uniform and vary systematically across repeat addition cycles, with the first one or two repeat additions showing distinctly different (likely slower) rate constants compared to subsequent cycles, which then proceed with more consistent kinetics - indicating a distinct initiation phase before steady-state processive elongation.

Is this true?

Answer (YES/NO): NO